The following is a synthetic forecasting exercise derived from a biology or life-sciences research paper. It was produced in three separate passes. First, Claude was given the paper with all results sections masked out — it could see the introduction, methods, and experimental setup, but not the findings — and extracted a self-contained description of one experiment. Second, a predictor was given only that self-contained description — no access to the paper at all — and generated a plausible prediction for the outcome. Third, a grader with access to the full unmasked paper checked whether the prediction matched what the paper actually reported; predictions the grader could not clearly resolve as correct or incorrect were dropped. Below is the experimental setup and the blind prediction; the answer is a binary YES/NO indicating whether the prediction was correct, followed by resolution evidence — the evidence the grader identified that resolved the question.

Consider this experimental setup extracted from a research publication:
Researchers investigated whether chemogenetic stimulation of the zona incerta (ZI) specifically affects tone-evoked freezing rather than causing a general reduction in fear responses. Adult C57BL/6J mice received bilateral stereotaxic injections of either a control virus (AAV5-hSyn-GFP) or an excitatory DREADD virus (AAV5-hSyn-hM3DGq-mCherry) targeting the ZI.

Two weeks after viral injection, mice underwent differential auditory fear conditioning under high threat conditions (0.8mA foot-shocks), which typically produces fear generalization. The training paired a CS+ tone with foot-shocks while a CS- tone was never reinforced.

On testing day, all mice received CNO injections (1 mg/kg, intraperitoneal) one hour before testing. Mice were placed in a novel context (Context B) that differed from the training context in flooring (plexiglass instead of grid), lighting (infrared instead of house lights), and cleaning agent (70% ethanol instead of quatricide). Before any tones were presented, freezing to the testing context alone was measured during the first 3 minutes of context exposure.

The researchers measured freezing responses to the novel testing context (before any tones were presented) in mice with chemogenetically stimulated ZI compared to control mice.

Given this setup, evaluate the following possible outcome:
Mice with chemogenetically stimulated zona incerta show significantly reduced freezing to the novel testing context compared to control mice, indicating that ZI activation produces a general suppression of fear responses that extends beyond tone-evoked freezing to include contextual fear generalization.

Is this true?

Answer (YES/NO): NO